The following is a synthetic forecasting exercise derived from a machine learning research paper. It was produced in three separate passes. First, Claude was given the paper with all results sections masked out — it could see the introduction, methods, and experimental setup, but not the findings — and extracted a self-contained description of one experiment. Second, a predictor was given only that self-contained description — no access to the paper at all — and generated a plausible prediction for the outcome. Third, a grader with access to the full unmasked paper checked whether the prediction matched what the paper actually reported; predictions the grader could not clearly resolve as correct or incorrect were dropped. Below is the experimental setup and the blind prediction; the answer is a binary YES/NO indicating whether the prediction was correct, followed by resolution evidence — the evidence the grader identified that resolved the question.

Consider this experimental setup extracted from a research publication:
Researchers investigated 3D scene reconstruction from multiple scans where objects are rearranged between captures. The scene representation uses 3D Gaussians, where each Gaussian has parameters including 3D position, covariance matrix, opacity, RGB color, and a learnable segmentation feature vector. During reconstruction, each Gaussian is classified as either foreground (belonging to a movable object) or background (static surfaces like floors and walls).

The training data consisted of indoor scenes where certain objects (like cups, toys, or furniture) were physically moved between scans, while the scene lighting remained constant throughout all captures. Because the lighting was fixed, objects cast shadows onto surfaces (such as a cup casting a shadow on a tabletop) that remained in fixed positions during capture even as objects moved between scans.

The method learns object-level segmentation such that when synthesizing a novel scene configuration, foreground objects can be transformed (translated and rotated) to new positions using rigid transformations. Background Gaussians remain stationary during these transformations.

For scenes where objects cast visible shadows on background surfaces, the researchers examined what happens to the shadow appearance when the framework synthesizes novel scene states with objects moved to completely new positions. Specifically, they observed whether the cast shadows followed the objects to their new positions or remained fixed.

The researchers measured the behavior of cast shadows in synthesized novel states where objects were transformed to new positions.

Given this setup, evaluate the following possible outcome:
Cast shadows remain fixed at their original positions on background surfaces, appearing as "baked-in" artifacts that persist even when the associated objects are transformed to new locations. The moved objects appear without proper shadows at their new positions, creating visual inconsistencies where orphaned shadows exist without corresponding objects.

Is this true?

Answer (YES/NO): YES